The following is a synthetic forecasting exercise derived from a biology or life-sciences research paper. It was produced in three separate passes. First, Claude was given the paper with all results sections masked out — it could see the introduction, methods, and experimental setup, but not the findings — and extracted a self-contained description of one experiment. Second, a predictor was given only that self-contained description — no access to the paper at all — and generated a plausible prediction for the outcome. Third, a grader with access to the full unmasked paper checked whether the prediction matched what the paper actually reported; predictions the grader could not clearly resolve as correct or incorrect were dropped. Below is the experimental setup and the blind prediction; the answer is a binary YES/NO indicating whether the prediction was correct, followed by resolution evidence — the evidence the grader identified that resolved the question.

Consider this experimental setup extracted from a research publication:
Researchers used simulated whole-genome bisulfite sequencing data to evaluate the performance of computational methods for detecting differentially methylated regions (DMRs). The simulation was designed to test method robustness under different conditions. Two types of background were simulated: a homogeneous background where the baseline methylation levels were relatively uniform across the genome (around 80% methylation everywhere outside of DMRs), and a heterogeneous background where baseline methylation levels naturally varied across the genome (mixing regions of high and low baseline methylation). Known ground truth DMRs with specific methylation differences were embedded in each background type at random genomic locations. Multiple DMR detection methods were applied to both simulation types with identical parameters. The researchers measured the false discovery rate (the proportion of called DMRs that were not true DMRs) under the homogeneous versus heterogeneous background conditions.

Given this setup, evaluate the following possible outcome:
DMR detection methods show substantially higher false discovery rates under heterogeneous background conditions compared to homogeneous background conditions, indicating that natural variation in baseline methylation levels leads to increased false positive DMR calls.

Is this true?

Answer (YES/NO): NO